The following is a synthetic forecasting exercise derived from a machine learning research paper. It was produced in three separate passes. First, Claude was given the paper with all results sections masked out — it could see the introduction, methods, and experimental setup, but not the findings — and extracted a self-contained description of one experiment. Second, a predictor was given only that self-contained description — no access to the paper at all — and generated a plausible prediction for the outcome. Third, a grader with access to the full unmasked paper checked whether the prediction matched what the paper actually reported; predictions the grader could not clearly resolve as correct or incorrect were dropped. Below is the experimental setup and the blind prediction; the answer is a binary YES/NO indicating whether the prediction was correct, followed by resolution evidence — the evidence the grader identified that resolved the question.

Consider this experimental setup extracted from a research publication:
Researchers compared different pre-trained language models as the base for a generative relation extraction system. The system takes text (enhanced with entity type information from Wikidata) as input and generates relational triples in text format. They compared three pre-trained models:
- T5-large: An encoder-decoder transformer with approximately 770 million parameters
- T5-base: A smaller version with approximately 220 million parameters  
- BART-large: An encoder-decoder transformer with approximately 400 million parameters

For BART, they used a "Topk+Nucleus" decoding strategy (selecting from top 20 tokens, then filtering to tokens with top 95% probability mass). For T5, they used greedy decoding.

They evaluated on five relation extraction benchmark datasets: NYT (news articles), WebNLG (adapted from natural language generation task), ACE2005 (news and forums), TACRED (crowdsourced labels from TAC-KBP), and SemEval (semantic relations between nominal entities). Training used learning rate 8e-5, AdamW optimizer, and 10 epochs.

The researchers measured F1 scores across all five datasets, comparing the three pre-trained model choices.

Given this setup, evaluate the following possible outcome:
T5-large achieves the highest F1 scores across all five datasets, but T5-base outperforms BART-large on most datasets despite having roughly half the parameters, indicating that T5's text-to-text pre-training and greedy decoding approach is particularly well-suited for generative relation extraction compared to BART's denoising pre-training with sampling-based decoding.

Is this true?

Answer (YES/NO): YES